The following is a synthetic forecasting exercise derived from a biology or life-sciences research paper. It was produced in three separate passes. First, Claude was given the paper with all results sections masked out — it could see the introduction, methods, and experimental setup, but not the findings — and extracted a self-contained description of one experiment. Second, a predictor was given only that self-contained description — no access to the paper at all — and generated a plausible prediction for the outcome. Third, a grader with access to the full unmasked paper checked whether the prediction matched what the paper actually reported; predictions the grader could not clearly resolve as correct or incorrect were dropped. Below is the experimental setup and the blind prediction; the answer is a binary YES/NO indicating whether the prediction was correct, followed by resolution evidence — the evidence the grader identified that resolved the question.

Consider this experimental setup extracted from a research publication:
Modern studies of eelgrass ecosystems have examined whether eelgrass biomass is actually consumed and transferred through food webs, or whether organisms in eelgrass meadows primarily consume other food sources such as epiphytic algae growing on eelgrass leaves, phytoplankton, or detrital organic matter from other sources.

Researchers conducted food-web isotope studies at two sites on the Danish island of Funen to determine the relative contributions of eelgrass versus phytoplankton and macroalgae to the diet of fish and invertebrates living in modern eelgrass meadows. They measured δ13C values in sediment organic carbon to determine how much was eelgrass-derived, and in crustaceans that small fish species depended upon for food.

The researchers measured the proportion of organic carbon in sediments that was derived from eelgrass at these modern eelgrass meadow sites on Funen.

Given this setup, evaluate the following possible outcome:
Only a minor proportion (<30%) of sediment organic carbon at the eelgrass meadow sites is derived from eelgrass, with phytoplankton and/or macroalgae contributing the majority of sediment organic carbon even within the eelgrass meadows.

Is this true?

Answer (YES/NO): YES